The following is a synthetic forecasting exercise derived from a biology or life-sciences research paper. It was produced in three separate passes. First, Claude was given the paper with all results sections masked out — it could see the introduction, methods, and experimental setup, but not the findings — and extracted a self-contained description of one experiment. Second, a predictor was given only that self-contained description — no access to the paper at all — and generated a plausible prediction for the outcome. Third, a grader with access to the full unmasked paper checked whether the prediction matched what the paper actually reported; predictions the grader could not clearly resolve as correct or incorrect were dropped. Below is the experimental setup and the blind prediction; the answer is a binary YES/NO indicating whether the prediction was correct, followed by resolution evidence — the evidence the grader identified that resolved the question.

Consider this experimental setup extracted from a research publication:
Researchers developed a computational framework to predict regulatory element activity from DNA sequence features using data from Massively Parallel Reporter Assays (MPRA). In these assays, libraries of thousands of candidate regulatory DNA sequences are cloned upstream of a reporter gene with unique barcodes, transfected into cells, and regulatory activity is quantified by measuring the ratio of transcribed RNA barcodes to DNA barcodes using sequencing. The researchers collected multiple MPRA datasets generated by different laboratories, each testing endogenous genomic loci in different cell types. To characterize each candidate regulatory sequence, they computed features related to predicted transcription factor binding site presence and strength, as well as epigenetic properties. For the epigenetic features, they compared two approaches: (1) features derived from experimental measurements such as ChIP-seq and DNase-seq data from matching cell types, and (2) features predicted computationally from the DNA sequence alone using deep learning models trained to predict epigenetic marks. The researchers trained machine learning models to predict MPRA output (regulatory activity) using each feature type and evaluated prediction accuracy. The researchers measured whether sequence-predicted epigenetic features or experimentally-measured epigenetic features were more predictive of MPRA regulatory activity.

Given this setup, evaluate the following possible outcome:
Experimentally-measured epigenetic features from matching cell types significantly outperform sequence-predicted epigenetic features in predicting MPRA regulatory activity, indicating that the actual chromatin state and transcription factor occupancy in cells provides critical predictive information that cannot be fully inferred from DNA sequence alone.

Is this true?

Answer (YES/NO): NO